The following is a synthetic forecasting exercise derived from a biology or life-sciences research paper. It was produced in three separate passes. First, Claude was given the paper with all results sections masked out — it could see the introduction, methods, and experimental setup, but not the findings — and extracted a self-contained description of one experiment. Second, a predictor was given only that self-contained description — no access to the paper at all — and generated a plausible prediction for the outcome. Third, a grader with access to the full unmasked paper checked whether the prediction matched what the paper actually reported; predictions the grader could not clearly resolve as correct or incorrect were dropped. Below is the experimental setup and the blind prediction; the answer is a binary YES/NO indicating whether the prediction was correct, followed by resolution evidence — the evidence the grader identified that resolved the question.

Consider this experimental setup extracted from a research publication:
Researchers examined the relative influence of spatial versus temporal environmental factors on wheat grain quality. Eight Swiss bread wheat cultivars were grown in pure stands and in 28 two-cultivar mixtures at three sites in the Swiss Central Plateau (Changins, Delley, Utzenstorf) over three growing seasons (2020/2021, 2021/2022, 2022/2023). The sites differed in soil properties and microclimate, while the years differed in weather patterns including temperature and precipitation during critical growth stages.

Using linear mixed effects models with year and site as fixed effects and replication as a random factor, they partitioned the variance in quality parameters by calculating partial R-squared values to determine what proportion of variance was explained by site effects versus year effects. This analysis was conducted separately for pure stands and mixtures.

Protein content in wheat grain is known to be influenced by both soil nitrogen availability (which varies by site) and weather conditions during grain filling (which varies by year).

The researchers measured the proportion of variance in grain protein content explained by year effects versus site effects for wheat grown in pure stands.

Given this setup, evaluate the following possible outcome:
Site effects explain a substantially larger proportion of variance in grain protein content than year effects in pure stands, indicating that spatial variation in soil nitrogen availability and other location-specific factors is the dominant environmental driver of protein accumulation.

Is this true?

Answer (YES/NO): NO